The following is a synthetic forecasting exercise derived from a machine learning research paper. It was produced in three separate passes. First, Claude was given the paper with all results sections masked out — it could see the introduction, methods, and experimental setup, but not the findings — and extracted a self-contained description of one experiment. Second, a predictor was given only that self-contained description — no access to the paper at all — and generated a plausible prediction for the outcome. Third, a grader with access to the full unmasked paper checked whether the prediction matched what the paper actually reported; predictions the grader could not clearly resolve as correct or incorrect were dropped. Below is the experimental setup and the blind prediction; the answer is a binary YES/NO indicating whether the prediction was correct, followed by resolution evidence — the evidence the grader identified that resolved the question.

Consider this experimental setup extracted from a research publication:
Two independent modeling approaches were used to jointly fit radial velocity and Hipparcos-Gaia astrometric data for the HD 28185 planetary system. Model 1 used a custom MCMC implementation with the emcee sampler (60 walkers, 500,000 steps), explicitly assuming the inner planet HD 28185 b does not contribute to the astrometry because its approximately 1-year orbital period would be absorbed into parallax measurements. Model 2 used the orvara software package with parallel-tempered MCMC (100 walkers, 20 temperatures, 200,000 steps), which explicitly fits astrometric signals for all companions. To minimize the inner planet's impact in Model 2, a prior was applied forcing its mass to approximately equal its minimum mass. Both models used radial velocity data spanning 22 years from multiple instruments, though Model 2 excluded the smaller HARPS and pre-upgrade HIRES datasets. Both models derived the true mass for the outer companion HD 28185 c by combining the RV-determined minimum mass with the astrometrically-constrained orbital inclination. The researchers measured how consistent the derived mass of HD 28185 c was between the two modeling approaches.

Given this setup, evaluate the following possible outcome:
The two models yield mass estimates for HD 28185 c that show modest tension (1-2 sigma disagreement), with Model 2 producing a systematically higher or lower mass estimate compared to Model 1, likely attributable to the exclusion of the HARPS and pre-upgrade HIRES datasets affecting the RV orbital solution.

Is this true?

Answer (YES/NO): NO